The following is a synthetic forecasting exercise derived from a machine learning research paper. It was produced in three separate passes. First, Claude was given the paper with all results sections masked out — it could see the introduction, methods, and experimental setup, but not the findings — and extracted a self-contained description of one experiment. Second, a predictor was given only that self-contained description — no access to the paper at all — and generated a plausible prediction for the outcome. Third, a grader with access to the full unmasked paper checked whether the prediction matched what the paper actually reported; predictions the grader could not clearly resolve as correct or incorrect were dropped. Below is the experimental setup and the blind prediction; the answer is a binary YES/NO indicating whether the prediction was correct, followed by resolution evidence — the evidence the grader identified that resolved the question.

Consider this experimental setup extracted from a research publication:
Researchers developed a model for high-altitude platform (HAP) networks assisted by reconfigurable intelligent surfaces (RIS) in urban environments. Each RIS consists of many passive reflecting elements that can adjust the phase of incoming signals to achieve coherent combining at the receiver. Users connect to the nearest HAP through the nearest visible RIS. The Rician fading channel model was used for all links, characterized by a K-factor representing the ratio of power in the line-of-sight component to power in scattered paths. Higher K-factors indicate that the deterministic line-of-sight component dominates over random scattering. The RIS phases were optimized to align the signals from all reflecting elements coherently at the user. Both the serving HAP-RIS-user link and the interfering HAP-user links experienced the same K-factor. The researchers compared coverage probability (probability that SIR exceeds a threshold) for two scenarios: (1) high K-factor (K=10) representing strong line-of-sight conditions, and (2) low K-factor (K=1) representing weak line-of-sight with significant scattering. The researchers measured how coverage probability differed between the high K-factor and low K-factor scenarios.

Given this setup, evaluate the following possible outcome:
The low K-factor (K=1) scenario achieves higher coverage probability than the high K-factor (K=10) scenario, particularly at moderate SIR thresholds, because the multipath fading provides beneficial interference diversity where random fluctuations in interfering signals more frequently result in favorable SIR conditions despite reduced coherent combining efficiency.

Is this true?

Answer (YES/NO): NO